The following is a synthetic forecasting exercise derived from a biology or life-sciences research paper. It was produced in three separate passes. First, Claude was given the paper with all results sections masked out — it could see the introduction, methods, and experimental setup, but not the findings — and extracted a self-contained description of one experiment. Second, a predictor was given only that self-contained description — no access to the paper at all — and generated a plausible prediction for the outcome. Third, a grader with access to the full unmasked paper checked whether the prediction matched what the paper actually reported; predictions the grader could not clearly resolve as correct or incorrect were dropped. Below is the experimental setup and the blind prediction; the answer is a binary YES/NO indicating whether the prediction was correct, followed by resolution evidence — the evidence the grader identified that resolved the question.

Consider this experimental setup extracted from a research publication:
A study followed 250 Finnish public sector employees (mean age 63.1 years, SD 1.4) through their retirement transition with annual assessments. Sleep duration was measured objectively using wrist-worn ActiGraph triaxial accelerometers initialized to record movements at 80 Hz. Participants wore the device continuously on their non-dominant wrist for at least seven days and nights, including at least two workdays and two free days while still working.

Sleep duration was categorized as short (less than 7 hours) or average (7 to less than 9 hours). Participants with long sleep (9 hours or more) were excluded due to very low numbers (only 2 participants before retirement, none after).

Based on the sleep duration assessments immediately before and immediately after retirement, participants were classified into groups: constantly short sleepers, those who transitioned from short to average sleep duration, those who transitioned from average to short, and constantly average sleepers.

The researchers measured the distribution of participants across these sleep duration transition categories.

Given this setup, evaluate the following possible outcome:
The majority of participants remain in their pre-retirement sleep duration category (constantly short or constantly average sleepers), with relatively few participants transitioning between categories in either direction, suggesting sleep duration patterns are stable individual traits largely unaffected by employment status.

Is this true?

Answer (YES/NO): NO